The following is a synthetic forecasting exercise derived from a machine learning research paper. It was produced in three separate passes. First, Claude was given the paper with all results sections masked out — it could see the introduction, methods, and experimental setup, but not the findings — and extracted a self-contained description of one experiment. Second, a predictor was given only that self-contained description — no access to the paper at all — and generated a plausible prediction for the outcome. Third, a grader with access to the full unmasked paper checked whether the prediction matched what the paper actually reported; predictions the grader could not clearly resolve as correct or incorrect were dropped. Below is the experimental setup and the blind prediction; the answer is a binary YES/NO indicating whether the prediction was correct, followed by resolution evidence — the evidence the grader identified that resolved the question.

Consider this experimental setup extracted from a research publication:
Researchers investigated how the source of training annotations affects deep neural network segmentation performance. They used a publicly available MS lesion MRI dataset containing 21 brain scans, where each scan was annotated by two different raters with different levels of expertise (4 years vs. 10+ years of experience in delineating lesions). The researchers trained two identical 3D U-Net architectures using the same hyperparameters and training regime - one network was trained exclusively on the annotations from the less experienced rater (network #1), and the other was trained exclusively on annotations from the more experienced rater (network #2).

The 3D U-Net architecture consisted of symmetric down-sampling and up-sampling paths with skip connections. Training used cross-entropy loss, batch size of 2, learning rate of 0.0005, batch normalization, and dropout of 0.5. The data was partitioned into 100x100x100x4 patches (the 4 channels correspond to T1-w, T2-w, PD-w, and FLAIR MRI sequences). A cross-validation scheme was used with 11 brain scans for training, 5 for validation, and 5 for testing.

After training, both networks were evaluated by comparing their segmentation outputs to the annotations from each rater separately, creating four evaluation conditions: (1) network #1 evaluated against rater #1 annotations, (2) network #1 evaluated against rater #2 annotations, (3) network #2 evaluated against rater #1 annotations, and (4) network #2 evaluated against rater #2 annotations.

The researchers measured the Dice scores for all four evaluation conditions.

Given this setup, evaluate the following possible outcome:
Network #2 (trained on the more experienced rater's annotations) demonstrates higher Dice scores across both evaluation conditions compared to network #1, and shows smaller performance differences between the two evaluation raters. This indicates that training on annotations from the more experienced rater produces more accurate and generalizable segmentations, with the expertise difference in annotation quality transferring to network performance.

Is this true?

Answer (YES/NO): NO